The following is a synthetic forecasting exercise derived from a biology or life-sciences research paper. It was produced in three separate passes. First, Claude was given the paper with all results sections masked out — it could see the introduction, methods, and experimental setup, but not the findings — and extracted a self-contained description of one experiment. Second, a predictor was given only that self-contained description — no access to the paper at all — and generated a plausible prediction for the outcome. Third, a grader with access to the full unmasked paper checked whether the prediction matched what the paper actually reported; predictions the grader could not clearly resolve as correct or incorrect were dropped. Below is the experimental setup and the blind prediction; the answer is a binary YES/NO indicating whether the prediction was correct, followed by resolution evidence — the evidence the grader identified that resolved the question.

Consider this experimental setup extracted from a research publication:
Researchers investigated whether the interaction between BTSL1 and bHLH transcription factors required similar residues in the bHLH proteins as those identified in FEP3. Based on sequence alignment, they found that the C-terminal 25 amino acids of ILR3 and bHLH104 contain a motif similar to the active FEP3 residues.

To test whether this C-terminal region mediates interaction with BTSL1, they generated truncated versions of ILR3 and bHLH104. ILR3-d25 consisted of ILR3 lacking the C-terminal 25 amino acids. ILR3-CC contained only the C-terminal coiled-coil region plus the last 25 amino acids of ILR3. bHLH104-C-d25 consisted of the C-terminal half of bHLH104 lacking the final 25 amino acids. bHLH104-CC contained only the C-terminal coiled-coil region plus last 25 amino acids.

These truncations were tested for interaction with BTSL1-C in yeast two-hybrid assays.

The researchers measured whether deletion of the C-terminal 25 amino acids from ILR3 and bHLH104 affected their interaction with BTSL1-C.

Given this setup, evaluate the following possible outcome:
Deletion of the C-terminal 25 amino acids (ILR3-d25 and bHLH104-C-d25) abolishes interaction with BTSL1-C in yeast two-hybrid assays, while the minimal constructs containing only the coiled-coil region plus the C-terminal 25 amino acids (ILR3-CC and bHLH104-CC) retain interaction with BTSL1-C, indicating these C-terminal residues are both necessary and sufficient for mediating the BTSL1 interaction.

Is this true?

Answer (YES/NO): NO